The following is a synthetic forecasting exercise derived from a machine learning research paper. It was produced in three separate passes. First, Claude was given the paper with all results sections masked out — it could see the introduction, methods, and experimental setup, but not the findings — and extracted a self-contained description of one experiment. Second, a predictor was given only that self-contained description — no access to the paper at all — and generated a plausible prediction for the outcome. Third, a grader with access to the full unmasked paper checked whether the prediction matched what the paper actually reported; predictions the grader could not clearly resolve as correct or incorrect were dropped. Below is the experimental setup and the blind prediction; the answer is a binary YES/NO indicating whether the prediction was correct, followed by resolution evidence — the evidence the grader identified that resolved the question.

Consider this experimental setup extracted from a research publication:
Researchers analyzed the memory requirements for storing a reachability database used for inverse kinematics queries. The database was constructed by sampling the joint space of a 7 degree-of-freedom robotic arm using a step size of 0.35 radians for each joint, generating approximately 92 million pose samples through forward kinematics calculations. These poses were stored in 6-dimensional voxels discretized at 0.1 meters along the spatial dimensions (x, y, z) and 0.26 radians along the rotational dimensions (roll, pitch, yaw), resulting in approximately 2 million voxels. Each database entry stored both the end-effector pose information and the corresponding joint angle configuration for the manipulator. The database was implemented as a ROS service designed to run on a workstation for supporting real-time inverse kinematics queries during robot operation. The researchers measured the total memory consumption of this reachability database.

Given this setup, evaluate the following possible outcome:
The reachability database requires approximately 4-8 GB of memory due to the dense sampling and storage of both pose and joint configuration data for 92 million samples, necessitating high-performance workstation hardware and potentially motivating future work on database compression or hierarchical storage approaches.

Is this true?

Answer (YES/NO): NO